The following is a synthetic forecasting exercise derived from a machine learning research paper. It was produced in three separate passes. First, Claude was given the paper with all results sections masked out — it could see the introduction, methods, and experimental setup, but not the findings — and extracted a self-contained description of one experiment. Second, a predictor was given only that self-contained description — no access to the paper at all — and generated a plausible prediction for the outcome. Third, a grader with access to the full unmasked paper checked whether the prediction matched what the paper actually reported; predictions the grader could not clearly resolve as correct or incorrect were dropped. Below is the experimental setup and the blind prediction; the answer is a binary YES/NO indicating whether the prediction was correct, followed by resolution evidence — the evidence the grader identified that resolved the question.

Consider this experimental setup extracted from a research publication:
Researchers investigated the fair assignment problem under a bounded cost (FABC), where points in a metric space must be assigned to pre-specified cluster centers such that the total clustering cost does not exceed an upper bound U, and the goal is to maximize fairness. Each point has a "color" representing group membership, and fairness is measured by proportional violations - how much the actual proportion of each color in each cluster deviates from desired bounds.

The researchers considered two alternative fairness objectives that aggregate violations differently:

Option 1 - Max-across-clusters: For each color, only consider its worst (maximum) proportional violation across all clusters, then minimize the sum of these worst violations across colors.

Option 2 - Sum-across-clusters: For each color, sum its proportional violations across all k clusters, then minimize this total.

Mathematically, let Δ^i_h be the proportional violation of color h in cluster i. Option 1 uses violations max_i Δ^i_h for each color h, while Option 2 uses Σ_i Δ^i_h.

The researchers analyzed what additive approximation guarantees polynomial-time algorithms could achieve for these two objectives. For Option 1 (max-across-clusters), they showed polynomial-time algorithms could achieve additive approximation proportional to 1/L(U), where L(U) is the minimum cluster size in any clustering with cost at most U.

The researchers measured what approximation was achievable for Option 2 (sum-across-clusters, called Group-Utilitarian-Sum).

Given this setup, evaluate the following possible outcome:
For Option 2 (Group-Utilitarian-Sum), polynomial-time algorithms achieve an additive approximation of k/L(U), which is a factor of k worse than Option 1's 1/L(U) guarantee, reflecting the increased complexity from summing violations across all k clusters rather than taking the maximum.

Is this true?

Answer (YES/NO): NO